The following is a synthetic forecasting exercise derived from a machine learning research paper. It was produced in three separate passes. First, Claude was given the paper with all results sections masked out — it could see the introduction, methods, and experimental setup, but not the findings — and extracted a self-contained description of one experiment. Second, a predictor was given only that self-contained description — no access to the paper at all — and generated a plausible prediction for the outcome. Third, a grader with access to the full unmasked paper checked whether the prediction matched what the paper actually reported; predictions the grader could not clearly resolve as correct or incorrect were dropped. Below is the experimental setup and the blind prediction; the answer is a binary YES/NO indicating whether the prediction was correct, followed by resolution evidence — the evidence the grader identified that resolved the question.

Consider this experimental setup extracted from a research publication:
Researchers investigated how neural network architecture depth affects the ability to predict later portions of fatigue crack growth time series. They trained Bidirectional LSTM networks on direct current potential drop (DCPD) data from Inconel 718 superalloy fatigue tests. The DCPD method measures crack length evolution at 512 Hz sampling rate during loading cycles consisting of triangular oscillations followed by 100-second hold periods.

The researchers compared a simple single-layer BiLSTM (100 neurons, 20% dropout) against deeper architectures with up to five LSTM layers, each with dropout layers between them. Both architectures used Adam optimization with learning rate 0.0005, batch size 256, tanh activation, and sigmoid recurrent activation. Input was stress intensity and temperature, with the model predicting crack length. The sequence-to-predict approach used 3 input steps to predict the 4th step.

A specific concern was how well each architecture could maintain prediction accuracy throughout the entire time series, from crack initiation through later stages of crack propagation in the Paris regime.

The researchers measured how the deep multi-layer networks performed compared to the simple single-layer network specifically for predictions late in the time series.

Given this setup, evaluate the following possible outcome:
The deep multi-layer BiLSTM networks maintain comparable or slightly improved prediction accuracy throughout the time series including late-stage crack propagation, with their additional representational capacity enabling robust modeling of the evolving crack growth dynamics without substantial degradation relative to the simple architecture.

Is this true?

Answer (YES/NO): NO